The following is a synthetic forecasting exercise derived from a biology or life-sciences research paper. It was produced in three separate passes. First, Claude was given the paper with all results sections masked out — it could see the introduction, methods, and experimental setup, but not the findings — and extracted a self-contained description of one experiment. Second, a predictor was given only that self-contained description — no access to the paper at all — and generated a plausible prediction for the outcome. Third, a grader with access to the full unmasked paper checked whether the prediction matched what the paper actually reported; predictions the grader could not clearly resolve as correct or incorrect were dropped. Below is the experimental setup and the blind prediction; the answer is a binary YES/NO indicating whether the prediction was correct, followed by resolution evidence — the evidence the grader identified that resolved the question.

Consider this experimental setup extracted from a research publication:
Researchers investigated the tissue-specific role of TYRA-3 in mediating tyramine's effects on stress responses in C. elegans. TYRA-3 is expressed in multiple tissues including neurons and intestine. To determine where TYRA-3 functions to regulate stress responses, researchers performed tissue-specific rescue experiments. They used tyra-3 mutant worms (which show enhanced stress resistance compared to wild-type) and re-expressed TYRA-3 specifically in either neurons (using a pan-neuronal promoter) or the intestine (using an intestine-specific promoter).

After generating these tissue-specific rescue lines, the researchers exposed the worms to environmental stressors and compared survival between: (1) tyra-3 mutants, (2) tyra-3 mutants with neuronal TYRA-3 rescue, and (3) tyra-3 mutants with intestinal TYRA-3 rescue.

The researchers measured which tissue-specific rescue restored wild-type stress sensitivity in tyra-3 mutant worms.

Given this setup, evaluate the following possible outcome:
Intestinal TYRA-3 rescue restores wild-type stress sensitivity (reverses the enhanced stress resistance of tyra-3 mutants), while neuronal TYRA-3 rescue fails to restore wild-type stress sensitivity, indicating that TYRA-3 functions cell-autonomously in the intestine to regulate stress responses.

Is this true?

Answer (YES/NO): YES